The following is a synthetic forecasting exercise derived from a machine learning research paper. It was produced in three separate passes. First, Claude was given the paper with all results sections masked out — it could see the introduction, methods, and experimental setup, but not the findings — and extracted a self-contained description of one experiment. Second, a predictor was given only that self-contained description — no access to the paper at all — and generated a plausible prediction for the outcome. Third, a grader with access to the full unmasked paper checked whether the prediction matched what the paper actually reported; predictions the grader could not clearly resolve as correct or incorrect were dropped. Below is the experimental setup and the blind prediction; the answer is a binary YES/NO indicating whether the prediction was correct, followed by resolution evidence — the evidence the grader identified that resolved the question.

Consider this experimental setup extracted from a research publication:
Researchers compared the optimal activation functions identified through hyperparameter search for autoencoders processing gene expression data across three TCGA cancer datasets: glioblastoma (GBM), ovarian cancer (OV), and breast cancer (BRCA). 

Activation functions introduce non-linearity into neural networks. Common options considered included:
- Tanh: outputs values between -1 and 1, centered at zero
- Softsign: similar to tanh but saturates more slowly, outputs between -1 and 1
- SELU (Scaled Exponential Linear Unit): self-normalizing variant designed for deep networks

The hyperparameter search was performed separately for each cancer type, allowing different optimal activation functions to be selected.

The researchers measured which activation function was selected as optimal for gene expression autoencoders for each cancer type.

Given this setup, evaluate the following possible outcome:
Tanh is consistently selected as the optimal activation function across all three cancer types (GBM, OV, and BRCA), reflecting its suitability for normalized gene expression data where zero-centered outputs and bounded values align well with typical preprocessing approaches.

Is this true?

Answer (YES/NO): NO